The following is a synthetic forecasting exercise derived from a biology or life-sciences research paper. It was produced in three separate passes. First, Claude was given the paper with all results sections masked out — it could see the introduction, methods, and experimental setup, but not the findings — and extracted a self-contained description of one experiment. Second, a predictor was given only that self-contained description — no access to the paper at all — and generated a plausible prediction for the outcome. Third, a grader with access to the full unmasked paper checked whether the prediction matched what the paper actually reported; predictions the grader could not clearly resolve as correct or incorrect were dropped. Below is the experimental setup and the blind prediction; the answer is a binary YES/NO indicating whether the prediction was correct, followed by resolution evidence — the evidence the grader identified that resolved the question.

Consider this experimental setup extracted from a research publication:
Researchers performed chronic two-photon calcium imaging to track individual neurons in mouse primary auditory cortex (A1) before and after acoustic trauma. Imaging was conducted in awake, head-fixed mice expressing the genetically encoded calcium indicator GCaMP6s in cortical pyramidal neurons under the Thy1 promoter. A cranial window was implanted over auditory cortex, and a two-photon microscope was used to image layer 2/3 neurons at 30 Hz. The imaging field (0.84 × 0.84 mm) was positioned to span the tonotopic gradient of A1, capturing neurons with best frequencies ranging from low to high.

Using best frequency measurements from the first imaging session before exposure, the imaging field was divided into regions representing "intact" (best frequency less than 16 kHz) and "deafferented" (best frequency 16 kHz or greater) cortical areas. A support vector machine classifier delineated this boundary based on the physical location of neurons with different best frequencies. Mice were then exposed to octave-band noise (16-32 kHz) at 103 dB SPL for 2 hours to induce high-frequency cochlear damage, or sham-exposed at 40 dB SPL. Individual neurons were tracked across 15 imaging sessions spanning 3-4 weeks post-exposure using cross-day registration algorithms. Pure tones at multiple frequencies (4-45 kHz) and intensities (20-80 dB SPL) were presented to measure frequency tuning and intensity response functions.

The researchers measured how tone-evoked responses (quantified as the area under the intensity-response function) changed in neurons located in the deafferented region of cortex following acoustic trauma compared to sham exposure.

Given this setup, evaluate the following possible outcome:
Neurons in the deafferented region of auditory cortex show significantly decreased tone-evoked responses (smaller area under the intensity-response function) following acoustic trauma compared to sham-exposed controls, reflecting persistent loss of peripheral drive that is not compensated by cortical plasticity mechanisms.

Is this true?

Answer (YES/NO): NO